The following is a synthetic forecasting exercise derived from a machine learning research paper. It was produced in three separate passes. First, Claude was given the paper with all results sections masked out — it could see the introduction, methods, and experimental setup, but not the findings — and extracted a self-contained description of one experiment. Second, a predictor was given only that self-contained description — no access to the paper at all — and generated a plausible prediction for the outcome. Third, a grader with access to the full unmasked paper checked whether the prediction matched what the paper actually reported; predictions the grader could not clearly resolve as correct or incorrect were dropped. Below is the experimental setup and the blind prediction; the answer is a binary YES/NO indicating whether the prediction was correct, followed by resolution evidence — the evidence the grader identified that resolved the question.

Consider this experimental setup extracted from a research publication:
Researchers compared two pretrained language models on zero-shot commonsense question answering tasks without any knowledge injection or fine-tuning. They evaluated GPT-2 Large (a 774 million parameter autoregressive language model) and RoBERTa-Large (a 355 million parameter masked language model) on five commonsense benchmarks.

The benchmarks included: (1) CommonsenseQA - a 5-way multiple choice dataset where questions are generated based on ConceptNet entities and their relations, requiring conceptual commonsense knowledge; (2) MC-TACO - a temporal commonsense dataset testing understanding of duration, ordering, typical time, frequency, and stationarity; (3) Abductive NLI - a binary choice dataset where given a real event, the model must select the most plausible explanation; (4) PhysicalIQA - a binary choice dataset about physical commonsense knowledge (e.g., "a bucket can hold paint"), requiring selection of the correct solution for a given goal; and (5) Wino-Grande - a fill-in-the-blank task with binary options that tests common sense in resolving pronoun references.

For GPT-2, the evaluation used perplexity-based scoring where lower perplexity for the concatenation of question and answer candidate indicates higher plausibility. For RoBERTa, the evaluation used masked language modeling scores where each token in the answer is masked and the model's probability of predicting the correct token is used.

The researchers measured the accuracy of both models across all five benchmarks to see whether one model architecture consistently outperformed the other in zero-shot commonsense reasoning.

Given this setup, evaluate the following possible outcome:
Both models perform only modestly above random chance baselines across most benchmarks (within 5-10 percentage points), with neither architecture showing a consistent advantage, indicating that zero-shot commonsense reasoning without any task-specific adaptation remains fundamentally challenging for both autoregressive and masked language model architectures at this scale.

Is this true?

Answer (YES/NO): NO